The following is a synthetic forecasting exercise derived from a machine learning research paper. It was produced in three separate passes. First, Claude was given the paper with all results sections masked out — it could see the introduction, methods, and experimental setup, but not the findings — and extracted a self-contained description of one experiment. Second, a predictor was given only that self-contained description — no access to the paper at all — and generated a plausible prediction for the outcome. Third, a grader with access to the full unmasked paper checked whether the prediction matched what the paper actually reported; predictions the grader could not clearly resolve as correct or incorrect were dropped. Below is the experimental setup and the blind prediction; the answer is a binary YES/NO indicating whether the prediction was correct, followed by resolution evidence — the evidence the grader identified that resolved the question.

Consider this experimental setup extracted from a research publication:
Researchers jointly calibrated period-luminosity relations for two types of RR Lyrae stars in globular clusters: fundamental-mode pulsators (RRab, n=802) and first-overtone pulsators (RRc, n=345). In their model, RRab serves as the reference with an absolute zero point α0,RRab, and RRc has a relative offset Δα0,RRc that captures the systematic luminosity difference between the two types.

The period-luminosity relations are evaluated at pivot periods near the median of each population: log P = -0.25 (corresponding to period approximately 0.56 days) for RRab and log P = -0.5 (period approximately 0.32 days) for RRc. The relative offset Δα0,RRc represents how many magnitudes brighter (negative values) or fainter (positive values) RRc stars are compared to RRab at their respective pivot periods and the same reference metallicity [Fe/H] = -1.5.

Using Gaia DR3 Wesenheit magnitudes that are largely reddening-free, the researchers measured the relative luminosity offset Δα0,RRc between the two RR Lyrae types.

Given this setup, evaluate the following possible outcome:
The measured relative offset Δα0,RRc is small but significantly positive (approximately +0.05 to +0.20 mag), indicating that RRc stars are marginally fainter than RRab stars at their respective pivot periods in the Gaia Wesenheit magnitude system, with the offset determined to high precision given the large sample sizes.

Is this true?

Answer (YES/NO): NO